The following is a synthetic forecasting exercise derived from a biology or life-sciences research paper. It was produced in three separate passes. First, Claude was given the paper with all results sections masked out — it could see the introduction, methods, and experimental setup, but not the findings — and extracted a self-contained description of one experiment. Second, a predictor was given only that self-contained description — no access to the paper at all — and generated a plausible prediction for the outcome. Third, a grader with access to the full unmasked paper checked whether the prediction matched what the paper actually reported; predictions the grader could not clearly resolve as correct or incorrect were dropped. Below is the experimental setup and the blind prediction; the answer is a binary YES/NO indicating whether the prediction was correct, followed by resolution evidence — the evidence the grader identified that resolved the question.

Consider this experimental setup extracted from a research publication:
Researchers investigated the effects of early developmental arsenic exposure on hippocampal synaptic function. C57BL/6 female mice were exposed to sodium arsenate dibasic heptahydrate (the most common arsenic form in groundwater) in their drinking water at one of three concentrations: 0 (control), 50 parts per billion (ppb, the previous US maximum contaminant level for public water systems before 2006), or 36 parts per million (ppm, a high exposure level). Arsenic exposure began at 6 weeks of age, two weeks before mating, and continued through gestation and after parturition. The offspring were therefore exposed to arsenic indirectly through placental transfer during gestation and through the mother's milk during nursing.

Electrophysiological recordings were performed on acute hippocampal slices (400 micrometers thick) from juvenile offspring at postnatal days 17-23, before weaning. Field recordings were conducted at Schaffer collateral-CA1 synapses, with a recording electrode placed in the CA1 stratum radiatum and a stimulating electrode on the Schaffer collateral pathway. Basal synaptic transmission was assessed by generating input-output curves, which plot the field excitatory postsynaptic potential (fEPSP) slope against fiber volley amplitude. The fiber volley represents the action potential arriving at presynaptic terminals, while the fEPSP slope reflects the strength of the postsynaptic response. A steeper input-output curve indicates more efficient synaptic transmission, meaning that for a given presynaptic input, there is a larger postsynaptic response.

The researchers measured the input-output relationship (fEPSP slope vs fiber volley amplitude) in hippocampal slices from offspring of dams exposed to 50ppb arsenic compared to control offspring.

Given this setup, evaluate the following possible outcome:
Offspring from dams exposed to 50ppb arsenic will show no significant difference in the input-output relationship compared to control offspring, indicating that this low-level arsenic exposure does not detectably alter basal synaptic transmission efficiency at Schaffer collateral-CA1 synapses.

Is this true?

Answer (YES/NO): NO